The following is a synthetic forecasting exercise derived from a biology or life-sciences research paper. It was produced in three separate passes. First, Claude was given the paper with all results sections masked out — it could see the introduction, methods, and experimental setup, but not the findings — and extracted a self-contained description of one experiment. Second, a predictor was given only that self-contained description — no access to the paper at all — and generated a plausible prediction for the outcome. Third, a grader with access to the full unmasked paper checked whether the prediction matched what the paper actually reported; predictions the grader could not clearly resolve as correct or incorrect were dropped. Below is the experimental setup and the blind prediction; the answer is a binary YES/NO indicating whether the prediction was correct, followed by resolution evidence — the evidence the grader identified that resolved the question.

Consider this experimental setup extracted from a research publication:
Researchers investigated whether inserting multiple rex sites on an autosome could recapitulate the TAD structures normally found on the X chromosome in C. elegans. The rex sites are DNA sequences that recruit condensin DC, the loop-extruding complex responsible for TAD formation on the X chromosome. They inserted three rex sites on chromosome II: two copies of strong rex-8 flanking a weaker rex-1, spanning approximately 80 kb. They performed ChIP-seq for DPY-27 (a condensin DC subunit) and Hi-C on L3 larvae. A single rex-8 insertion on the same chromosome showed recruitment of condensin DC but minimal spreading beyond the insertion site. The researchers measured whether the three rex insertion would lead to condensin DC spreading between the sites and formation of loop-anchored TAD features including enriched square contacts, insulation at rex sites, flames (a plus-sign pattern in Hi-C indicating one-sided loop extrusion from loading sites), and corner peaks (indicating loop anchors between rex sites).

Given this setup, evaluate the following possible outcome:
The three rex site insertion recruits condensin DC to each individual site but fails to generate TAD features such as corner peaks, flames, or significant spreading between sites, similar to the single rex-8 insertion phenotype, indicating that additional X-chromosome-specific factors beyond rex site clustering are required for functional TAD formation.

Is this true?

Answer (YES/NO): NO